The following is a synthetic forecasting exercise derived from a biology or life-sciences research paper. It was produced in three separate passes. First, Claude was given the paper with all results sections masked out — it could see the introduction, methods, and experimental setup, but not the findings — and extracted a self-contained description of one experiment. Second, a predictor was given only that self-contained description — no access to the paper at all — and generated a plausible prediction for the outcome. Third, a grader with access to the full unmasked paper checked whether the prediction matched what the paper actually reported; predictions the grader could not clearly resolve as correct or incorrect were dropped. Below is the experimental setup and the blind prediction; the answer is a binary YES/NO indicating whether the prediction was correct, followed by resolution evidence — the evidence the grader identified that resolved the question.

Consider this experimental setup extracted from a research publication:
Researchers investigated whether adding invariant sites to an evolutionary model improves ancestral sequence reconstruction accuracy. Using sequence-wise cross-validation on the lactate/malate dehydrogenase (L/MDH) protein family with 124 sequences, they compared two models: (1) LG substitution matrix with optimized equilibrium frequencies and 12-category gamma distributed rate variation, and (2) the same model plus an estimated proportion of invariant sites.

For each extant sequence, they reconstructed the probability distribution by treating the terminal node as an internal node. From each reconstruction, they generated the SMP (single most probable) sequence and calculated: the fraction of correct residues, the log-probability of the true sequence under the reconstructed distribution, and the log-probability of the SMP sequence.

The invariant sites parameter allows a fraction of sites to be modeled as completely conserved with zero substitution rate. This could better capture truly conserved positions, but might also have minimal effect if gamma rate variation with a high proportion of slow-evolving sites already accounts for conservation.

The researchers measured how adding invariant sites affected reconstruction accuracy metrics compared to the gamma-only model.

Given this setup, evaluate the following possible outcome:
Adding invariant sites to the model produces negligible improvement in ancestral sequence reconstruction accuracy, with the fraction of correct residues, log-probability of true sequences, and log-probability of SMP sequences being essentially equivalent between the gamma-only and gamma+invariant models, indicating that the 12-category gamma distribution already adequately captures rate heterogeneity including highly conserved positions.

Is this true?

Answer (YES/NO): NO